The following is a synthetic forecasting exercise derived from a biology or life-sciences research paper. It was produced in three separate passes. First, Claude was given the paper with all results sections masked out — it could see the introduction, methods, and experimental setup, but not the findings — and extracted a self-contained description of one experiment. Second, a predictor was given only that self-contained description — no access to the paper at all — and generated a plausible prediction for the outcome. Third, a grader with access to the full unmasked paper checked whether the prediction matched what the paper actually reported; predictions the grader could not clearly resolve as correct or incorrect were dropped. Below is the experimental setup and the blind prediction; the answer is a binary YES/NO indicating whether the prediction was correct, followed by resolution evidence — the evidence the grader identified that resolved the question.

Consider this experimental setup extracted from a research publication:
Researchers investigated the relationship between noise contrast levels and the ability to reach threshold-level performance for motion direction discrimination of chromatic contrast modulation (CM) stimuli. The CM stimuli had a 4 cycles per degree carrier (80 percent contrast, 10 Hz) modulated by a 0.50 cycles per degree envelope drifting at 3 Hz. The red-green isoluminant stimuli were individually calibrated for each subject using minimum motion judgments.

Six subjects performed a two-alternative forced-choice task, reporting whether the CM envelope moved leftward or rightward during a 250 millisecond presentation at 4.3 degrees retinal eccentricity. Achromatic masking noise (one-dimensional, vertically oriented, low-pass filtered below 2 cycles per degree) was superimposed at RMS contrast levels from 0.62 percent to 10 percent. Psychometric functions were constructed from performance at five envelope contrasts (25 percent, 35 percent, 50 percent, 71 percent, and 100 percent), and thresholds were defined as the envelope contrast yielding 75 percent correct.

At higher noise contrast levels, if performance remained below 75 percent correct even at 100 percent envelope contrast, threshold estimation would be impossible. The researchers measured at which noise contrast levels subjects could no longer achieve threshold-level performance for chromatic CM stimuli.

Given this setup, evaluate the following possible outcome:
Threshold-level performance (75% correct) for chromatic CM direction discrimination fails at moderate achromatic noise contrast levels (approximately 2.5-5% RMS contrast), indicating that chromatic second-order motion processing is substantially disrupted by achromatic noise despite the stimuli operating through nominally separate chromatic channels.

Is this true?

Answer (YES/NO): NO